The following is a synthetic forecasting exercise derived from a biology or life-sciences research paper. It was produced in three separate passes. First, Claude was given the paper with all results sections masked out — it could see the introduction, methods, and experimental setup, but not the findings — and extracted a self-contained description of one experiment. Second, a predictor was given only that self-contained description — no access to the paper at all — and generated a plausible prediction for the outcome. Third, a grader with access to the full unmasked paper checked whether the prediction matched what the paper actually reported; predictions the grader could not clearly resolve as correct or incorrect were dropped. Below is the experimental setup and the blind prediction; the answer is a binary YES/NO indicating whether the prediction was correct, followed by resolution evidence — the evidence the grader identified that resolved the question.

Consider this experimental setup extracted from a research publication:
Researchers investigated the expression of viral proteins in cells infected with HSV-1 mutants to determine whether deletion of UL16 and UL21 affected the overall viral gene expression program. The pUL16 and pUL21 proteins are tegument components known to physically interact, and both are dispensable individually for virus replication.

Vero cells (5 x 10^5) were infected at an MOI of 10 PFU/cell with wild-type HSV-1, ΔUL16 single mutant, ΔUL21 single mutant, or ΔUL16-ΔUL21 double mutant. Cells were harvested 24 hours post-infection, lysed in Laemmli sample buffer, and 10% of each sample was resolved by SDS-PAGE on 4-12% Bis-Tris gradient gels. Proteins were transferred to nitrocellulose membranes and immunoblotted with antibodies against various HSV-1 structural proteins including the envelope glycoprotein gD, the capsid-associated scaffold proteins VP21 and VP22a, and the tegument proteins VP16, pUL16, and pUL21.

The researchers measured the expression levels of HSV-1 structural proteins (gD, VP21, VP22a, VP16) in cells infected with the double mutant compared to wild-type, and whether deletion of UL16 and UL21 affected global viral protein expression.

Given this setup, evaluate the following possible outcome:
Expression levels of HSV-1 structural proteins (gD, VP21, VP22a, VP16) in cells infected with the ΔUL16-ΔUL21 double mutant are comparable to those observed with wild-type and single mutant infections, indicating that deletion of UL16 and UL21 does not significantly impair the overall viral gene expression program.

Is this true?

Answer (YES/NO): NO